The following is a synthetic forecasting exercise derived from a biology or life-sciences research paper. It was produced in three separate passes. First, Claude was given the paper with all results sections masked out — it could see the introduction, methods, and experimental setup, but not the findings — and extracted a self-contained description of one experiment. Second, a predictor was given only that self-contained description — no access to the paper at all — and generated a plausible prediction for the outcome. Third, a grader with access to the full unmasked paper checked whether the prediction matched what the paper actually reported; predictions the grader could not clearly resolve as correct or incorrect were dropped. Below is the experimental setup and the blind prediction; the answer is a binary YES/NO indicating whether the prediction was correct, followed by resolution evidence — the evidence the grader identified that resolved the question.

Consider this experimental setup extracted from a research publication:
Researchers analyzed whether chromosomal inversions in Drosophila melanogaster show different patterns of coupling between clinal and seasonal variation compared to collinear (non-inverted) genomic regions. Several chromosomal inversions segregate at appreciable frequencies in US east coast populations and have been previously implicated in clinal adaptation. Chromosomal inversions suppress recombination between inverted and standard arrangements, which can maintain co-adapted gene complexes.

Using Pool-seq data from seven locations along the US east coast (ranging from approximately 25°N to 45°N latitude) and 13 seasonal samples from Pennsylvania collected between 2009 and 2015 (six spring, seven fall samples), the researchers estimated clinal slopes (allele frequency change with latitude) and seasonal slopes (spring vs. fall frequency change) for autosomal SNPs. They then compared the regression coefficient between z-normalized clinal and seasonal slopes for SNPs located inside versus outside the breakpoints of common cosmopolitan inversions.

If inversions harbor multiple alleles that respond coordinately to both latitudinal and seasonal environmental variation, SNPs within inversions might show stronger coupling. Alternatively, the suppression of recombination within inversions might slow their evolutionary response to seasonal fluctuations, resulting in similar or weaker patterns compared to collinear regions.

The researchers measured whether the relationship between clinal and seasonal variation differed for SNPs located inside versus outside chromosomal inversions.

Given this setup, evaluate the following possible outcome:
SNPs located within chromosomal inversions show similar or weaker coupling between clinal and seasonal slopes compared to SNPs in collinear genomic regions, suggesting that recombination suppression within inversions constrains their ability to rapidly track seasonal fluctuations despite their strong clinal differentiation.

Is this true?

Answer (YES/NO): NO